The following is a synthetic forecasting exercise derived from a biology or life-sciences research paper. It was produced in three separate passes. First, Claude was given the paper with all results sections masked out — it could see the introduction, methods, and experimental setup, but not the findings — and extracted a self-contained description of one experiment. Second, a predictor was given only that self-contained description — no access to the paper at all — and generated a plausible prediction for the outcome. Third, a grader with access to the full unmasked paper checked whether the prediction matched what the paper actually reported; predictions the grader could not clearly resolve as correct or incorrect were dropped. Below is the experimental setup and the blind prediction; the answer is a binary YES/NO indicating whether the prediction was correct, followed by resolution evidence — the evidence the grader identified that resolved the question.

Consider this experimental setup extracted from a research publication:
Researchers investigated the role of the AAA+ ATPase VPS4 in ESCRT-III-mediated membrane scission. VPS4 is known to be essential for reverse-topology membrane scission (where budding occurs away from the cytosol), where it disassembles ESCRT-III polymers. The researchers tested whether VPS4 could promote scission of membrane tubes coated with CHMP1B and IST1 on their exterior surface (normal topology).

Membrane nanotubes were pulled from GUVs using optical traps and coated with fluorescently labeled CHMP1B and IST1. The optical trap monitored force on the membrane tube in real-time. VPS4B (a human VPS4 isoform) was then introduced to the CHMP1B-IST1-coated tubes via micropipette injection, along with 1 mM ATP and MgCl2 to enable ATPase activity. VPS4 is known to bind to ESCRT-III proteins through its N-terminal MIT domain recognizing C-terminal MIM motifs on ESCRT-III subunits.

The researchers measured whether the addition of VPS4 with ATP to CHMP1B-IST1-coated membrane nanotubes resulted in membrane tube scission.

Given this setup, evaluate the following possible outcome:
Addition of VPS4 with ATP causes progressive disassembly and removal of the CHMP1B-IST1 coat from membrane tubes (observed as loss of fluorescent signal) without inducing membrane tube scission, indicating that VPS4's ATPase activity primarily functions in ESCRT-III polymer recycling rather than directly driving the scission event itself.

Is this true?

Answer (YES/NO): YES